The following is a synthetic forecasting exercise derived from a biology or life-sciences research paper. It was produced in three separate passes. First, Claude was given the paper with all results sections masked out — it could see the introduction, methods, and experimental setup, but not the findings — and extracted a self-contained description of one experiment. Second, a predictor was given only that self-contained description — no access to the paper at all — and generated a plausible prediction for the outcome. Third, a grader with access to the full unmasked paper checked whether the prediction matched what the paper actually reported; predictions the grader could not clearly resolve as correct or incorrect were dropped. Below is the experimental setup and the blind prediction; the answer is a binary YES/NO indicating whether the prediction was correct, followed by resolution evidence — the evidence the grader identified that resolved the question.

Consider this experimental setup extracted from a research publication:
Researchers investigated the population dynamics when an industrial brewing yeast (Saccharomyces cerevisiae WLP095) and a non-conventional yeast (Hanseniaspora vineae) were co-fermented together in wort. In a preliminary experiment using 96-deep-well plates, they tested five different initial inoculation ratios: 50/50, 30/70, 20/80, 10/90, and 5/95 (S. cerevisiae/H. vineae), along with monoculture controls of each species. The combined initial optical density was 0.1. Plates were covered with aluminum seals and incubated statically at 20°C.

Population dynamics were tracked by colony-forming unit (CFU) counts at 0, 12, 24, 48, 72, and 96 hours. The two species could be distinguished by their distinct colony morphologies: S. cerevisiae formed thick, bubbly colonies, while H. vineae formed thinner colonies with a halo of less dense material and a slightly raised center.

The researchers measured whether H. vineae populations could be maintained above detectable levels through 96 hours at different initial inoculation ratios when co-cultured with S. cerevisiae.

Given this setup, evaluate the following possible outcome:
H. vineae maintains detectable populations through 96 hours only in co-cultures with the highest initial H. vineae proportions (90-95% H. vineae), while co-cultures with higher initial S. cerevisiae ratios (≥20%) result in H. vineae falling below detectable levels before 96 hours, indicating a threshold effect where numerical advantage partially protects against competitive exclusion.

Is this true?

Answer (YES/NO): NO